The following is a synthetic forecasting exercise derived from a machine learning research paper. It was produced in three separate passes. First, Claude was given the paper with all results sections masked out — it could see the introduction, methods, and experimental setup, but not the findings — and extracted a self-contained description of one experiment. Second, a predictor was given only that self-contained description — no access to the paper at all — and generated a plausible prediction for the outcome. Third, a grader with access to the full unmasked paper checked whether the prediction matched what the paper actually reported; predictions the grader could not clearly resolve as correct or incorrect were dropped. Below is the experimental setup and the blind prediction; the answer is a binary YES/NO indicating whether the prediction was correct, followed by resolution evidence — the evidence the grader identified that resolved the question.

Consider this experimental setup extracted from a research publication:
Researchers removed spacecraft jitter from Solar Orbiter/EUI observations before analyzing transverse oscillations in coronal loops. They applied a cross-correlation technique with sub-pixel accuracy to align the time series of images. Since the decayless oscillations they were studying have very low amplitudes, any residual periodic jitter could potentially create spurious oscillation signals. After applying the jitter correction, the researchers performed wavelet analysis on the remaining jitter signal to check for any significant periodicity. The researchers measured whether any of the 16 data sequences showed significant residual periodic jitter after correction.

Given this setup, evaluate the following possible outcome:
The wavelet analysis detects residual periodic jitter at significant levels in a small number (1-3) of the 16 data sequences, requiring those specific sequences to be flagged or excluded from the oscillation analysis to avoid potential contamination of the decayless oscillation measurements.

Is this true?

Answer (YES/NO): NO